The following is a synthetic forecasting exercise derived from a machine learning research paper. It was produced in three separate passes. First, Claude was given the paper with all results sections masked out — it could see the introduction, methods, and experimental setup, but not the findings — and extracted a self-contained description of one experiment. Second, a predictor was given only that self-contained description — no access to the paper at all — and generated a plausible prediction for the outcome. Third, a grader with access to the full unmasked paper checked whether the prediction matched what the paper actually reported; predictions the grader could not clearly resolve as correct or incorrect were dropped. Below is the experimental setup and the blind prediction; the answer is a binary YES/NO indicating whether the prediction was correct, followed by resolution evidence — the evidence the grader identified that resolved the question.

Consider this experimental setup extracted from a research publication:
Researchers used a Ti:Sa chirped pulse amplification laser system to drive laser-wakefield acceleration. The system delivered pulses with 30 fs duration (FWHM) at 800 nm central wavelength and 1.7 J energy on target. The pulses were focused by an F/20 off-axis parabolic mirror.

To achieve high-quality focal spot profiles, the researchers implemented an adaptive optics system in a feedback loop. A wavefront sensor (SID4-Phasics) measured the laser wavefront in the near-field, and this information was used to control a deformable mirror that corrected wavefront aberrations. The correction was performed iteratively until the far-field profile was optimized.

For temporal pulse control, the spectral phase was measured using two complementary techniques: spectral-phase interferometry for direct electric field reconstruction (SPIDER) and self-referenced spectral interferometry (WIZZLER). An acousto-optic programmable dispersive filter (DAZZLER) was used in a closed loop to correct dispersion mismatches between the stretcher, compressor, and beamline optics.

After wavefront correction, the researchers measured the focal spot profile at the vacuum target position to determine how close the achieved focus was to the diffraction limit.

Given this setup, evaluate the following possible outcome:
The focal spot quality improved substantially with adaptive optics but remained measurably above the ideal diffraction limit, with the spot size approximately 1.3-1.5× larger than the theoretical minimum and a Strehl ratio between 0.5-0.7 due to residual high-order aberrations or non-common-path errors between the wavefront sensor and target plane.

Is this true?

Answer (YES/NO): NO